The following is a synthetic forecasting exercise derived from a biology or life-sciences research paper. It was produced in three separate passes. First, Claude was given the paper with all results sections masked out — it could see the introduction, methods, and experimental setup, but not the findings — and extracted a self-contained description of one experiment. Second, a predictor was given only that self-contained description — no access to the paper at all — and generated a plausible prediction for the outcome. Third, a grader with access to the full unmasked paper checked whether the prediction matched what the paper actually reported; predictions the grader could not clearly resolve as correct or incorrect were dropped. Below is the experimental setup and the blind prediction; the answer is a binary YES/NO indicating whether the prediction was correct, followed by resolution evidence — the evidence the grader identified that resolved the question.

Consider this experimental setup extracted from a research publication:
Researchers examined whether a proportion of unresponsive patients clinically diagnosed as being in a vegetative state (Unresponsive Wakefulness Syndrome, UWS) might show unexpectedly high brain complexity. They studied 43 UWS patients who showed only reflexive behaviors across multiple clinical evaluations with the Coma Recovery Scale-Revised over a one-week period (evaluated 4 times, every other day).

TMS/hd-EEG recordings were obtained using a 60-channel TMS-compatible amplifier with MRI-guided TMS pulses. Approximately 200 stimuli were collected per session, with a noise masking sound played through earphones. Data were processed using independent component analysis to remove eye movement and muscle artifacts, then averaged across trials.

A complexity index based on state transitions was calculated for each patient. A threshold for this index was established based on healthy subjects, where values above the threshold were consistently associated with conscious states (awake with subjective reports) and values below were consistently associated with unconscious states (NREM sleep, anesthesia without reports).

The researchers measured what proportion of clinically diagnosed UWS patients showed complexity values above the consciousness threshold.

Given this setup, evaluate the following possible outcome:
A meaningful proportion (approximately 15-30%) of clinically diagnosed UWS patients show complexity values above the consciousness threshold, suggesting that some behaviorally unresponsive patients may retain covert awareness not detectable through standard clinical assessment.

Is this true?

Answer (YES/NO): YES